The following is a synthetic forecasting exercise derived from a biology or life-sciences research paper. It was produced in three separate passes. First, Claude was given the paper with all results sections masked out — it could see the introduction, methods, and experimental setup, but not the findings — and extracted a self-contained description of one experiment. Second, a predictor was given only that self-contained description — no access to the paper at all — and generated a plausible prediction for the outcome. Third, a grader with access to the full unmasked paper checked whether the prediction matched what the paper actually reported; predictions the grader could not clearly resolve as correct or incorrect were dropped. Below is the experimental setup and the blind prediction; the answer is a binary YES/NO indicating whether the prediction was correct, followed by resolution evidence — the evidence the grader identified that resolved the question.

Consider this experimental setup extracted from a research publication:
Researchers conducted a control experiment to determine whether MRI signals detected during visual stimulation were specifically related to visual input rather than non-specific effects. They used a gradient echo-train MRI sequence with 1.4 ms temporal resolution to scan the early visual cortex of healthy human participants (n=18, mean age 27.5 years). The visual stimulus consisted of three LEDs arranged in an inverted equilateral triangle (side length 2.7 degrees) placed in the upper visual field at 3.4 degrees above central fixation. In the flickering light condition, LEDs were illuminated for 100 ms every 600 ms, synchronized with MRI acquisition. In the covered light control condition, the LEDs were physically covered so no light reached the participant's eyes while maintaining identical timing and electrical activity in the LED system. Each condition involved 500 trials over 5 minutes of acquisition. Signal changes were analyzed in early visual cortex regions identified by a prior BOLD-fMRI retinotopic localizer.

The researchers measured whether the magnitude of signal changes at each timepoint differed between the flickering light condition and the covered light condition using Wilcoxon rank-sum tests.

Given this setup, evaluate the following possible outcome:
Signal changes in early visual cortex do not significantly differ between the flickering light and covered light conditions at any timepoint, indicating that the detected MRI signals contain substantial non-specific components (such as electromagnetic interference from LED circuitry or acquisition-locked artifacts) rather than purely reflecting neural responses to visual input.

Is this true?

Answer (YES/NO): NO